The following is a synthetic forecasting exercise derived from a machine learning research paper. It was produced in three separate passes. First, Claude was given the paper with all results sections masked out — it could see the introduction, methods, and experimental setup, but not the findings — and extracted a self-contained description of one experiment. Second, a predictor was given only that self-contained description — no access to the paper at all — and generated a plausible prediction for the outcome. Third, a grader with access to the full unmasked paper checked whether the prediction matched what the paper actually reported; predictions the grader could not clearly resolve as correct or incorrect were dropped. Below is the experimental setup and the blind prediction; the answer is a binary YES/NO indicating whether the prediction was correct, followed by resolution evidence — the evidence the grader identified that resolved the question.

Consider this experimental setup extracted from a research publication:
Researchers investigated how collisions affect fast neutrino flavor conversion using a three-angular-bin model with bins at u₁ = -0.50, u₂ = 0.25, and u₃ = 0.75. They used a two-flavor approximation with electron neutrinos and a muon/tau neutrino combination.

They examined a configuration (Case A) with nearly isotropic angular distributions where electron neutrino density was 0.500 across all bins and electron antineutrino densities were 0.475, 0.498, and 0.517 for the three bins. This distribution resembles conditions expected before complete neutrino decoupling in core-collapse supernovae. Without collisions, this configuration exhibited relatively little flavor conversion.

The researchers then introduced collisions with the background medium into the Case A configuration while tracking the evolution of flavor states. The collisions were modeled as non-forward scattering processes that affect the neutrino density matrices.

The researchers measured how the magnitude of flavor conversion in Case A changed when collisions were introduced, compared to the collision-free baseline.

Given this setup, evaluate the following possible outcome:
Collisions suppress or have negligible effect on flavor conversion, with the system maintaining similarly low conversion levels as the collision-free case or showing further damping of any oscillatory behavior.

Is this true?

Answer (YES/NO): NO